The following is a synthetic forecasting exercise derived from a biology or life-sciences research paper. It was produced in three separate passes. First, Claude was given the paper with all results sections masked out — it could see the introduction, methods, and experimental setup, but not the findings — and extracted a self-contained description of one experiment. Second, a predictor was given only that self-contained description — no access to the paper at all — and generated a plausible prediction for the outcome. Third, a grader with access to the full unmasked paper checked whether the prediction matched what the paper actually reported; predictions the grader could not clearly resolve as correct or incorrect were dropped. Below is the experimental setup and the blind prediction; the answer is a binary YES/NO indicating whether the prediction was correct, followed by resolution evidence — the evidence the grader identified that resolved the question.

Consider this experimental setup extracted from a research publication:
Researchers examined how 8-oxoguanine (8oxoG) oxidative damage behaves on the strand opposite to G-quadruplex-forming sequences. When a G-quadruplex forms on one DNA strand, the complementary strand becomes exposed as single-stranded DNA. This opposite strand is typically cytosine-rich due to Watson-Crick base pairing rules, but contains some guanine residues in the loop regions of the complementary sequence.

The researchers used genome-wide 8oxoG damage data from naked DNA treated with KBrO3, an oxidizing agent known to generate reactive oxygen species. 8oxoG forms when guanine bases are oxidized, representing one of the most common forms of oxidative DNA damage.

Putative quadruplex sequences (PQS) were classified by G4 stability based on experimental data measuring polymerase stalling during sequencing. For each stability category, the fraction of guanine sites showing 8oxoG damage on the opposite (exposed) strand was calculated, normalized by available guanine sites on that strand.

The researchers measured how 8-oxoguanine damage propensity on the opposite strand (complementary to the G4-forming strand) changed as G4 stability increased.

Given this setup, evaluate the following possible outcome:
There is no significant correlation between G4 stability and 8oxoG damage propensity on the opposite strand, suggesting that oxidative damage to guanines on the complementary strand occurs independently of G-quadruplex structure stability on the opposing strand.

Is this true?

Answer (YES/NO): NO